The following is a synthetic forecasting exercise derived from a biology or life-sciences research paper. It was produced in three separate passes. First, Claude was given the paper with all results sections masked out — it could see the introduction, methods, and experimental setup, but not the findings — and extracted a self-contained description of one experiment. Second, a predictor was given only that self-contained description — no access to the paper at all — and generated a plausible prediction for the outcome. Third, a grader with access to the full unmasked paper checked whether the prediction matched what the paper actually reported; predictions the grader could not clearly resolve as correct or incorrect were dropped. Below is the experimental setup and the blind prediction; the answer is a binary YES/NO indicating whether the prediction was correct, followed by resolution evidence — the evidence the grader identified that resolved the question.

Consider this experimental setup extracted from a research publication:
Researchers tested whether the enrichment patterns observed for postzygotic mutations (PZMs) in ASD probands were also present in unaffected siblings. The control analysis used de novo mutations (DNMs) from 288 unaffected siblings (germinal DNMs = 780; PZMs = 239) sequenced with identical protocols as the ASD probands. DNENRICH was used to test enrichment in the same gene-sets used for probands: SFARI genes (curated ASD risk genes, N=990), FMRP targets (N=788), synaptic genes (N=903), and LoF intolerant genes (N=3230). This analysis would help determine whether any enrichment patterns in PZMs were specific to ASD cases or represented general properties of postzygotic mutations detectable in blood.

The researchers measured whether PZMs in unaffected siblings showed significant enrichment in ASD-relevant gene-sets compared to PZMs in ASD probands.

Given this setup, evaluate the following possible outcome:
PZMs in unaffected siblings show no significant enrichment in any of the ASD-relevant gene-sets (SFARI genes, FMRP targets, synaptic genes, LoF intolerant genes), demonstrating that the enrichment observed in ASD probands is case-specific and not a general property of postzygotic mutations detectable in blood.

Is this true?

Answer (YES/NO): YES